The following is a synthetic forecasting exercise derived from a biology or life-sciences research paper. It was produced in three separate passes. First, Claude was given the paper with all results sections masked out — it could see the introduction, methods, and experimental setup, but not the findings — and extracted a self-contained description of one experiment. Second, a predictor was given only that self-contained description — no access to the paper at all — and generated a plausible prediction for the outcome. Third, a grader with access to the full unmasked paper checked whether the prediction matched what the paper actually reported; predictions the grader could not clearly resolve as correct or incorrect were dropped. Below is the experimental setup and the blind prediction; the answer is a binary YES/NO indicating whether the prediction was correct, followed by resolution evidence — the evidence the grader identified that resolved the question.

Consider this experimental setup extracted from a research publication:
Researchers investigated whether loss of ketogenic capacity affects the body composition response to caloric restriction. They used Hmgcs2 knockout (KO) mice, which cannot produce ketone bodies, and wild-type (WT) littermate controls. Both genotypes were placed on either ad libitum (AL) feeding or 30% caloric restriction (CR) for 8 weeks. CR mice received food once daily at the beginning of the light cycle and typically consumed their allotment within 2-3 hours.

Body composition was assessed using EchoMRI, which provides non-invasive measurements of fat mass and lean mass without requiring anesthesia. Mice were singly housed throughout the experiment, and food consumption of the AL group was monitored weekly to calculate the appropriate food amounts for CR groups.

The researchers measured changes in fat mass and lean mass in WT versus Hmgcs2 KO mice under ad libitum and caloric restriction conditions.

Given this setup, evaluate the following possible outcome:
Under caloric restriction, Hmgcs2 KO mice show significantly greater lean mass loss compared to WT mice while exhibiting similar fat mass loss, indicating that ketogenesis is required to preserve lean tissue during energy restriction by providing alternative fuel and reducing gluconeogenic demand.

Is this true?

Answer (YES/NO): NO